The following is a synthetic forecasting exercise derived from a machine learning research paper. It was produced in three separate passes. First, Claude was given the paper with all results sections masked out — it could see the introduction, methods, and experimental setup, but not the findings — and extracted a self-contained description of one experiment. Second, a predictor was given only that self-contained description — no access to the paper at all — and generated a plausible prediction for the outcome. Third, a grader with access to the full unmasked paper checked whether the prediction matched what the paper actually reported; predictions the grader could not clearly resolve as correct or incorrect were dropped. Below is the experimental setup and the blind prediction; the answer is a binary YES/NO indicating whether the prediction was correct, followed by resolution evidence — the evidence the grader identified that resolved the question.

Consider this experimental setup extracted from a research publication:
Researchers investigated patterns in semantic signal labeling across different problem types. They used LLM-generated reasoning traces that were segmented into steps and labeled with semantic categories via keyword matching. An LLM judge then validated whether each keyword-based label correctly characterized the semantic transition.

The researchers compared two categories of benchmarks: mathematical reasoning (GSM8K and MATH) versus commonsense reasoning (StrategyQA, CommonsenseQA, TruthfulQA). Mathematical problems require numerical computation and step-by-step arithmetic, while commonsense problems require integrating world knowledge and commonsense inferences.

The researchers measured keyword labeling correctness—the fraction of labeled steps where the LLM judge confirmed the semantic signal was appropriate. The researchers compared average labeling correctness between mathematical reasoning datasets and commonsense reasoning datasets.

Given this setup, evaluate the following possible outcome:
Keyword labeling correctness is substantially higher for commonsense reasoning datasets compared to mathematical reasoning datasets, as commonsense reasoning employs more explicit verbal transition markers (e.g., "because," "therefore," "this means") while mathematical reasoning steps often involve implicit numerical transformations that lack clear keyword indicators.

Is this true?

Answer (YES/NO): NO